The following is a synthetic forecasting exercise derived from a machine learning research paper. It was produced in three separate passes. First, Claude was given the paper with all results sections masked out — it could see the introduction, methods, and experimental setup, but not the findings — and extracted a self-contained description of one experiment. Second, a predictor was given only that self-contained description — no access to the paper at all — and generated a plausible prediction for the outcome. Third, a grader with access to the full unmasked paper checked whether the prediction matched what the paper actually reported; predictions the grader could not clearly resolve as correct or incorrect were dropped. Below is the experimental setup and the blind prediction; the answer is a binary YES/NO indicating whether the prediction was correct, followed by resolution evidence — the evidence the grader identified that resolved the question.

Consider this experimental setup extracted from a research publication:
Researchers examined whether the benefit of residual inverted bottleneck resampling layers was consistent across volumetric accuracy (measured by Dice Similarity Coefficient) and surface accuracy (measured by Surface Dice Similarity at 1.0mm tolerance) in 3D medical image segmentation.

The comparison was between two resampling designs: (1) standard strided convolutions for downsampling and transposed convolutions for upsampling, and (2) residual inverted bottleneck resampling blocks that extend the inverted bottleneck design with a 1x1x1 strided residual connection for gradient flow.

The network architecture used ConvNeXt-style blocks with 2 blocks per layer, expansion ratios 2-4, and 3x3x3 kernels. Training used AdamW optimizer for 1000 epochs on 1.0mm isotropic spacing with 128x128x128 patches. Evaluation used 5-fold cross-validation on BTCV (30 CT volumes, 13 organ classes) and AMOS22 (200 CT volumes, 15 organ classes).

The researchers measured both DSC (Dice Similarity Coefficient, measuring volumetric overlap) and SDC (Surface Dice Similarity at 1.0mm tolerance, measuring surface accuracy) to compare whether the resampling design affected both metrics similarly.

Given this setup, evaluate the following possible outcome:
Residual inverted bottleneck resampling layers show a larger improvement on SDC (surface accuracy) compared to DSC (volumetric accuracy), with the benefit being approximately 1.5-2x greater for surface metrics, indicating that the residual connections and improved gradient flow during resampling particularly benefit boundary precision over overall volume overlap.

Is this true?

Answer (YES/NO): NO